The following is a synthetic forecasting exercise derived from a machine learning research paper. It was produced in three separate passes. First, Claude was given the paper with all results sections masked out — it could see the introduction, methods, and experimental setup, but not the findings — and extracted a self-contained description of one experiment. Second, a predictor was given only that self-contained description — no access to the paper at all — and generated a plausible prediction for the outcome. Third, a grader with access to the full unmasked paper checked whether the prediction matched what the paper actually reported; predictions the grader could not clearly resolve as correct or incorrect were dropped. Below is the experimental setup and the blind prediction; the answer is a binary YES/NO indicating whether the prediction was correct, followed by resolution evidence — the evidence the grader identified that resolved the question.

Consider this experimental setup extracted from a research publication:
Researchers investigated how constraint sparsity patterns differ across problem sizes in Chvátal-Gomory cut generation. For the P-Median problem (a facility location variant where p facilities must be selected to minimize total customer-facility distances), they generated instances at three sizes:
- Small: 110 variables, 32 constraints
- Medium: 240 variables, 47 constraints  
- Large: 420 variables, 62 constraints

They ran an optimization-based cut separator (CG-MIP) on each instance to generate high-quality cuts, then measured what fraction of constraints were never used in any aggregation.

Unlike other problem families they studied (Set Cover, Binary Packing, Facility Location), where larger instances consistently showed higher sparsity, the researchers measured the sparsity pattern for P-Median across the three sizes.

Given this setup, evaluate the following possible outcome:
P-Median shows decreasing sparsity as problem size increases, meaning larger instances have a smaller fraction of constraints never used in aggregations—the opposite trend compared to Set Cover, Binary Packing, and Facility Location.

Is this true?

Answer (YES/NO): NO